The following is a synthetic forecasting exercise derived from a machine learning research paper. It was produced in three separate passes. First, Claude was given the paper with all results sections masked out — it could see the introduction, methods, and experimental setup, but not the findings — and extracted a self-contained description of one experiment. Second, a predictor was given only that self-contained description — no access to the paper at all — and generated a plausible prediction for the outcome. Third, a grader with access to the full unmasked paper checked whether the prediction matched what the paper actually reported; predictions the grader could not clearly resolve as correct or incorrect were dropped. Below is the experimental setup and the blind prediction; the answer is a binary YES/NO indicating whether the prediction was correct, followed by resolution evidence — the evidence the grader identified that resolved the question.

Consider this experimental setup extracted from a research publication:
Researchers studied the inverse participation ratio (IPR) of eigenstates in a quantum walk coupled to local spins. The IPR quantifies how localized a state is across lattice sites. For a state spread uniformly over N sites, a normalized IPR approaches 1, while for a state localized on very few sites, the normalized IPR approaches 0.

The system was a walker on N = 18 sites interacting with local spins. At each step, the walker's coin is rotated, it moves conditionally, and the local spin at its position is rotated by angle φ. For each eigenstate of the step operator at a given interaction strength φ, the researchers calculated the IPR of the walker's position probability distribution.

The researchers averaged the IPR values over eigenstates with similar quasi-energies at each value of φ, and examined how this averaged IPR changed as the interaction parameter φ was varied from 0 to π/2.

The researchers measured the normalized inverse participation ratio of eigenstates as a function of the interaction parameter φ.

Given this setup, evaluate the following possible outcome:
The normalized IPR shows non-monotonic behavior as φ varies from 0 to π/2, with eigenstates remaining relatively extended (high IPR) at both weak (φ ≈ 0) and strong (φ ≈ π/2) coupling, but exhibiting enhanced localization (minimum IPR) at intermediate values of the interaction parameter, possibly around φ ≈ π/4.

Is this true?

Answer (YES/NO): NO